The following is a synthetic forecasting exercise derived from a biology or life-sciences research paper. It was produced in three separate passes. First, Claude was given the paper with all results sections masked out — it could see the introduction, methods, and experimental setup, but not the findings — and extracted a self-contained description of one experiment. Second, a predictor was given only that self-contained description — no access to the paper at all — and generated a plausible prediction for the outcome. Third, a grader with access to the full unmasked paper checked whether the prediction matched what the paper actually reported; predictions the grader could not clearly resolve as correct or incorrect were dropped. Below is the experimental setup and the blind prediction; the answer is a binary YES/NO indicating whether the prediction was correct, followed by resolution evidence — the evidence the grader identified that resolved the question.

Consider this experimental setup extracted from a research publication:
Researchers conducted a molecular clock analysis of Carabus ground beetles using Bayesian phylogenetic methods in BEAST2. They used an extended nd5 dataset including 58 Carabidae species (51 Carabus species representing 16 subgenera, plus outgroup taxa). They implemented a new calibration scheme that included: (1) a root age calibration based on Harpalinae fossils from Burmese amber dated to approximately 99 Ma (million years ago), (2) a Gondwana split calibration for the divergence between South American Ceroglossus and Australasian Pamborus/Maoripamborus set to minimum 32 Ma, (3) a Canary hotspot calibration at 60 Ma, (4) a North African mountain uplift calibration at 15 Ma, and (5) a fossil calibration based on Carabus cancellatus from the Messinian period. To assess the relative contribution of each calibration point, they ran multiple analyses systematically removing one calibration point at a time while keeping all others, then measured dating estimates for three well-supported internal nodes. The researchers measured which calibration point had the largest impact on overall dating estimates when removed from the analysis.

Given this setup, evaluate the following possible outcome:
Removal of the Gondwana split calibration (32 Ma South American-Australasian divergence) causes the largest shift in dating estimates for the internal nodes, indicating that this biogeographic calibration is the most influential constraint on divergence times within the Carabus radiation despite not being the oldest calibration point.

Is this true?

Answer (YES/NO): NO